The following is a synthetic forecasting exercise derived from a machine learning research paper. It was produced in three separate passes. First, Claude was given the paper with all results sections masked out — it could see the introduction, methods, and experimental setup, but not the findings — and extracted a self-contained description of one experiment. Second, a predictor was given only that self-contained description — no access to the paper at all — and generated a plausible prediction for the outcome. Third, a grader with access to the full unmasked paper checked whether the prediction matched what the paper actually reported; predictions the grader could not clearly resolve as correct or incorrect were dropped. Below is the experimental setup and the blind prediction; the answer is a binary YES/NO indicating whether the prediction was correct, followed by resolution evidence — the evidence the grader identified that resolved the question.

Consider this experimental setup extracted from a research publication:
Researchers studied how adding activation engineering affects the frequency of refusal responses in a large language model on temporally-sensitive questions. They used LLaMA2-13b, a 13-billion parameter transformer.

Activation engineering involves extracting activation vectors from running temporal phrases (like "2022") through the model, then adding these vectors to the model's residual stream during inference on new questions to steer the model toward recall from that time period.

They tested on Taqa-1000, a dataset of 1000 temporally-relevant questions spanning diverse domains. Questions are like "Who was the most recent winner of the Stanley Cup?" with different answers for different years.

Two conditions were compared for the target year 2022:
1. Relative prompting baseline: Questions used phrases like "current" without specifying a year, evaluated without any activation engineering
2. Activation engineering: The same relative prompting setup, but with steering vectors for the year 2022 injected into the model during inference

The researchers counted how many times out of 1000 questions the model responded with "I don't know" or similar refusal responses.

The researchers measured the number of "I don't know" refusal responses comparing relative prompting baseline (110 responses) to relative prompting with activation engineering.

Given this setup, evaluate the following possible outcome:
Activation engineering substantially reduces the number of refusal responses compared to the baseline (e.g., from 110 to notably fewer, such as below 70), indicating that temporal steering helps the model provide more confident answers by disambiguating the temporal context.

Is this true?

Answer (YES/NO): NO